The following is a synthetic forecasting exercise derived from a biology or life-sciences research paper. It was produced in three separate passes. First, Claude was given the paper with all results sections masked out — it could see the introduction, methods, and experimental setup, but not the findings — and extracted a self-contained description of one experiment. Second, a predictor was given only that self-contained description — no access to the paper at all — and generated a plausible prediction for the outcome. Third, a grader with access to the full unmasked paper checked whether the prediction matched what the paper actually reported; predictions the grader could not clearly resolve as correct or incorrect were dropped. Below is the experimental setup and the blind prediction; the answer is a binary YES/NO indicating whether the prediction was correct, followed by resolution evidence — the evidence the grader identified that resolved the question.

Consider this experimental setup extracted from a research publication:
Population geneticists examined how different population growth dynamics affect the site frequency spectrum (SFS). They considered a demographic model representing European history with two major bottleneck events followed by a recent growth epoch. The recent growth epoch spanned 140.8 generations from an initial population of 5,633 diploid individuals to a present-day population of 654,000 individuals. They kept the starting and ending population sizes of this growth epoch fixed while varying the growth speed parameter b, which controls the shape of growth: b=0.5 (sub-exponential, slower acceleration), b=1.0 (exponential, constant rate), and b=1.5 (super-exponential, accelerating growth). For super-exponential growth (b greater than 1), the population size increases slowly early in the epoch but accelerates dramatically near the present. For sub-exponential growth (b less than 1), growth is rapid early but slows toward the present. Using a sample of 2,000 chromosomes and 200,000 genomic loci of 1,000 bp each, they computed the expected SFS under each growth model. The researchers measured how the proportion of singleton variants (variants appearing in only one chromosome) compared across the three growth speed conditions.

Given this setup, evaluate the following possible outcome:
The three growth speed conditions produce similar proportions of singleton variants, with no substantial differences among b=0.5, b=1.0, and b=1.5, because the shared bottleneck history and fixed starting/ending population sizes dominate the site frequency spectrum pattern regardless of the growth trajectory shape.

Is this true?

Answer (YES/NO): NO